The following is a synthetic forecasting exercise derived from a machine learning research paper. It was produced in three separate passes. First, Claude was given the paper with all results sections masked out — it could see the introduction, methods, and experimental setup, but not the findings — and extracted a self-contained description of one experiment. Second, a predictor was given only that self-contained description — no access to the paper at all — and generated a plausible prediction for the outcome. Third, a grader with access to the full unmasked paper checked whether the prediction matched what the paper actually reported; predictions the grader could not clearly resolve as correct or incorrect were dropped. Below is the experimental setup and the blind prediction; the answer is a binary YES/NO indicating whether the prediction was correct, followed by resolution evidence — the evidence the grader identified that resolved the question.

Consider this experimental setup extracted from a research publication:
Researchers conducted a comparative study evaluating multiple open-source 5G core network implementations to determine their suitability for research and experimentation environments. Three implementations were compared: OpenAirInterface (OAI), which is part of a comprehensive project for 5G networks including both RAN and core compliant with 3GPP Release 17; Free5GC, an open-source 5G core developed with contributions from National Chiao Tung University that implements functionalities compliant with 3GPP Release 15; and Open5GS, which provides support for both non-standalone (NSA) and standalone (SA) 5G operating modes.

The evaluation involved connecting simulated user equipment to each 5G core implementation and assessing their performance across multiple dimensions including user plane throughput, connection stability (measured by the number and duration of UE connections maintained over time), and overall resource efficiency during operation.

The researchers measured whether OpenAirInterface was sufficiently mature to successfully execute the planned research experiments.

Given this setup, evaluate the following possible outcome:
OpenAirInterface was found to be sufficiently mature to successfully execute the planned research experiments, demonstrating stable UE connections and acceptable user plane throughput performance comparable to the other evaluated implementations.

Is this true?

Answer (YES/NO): NO